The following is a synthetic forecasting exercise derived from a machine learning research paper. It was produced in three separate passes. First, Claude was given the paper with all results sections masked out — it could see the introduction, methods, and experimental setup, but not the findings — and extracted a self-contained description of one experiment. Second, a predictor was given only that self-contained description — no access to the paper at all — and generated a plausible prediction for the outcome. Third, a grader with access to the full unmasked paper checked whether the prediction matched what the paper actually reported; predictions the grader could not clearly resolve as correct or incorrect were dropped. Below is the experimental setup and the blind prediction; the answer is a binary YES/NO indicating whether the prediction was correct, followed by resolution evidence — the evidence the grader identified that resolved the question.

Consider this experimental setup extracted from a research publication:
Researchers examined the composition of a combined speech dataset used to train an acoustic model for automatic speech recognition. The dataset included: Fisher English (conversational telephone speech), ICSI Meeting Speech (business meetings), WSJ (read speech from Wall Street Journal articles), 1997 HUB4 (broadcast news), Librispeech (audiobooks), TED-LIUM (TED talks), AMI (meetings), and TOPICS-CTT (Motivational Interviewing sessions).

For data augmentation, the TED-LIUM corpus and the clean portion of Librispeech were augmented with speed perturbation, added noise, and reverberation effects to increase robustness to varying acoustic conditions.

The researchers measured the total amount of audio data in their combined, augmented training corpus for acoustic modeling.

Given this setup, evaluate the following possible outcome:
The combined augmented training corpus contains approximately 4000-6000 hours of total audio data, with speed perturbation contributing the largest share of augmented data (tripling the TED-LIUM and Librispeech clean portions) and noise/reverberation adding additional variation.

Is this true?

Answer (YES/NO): NO